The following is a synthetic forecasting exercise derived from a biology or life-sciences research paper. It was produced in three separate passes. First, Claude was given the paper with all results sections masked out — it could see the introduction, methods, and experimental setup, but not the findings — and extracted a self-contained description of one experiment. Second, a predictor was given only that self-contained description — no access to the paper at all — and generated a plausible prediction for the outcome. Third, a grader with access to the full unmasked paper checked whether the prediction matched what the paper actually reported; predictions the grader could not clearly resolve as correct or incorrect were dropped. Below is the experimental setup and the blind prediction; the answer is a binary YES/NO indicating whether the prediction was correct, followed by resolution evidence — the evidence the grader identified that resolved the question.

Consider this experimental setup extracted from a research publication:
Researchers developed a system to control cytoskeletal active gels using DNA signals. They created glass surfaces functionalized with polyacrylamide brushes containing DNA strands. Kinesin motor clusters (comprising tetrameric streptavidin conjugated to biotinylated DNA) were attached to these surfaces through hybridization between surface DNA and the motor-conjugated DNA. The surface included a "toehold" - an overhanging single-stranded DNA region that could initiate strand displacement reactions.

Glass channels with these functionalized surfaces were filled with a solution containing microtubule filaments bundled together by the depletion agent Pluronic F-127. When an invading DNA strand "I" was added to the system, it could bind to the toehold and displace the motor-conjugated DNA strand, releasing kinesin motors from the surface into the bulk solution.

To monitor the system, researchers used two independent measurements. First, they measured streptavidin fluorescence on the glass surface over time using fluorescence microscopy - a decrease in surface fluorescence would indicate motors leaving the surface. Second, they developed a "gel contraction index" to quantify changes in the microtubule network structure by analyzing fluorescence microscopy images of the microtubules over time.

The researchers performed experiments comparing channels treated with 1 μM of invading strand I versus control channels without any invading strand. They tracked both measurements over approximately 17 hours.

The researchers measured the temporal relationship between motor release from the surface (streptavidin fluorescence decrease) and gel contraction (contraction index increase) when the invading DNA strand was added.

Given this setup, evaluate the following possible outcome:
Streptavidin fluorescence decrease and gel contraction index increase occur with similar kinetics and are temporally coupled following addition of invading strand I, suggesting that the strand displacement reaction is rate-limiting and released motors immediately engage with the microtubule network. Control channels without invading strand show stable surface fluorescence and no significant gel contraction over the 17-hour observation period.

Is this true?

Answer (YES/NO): NO